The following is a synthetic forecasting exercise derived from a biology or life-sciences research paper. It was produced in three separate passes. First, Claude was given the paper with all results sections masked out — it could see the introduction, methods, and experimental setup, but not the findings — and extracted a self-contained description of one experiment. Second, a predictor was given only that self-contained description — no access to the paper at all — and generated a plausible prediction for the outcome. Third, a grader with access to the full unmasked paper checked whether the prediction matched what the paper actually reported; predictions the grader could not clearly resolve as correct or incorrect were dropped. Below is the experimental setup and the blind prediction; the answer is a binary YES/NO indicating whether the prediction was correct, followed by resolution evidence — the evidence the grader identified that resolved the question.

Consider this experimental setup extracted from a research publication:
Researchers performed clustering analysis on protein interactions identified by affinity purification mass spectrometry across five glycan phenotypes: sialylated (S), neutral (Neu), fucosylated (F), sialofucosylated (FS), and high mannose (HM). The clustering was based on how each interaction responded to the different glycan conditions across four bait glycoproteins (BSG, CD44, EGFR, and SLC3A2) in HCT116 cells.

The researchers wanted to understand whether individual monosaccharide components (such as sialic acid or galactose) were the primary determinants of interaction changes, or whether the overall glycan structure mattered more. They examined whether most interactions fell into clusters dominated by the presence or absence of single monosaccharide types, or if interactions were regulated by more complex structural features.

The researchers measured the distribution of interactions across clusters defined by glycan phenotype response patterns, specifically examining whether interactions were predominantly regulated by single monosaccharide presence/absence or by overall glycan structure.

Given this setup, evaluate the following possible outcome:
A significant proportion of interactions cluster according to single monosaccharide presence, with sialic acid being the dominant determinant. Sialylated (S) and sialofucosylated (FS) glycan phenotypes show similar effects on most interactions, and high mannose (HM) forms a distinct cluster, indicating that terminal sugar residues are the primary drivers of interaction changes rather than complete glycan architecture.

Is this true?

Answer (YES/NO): NO